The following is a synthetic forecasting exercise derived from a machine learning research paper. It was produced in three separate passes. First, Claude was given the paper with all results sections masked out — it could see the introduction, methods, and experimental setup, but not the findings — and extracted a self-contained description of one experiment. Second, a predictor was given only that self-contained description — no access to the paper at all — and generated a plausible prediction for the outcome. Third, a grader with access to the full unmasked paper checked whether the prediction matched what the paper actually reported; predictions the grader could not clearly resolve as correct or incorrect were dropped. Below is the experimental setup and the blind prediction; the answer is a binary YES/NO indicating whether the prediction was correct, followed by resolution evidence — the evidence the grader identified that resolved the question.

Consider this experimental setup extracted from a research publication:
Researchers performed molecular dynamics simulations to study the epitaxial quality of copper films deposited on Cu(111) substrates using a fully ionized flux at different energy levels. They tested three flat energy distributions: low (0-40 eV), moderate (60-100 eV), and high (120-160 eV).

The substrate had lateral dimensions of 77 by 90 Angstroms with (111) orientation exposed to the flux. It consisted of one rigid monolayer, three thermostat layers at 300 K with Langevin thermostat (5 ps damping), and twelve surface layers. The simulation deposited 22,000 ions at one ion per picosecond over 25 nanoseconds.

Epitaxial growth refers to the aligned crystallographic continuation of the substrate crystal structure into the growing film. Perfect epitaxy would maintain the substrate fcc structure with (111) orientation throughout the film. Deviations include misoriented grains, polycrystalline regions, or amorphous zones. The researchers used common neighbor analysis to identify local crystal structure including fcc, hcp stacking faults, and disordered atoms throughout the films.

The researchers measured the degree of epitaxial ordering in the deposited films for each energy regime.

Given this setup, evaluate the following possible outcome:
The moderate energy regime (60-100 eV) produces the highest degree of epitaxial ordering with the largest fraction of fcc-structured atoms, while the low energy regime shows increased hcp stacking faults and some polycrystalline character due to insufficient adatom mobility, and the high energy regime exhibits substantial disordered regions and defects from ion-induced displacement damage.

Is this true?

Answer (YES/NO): NO